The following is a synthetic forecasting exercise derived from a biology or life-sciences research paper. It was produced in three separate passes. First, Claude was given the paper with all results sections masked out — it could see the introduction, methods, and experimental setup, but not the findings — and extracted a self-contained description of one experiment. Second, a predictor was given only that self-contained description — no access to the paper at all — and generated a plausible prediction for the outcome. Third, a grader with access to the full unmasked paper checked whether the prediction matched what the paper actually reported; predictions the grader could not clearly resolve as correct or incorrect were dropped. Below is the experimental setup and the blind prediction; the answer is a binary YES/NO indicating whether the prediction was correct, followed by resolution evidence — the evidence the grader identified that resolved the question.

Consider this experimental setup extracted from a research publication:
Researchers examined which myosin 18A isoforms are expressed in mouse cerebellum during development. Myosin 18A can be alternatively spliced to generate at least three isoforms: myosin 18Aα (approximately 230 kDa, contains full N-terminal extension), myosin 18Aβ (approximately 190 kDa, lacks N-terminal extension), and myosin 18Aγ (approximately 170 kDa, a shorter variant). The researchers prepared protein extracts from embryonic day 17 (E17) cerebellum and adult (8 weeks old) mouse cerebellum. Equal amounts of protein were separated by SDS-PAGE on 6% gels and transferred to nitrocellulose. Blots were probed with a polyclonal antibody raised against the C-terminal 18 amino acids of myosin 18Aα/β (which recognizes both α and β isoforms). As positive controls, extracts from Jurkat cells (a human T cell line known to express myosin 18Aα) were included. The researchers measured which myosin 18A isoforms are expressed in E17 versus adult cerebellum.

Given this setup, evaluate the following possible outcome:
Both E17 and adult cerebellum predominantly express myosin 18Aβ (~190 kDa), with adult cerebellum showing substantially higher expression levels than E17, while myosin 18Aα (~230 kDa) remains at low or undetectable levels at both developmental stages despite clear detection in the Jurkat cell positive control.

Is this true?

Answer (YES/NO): NO